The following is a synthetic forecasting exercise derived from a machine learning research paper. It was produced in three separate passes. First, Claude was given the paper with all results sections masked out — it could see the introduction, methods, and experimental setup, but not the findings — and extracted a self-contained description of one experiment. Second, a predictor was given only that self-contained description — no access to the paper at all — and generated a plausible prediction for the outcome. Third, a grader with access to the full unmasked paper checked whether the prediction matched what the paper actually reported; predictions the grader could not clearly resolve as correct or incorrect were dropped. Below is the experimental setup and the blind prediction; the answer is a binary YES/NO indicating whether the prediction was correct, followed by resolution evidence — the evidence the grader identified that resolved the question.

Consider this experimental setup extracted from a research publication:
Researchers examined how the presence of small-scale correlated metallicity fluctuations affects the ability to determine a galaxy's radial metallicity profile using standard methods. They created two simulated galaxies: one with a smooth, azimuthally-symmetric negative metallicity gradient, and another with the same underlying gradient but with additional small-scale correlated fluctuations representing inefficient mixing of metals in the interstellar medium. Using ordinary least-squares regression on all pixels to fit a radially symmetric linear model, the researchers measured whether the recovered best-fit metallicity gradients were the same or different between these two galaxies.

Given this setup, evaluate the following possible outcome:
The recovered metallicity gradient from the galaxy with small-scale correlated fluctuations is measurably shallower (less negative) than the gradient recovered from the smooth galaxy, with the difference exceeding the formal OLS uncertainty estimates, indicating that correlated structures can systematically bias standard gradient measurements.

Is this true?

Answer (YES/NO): NO